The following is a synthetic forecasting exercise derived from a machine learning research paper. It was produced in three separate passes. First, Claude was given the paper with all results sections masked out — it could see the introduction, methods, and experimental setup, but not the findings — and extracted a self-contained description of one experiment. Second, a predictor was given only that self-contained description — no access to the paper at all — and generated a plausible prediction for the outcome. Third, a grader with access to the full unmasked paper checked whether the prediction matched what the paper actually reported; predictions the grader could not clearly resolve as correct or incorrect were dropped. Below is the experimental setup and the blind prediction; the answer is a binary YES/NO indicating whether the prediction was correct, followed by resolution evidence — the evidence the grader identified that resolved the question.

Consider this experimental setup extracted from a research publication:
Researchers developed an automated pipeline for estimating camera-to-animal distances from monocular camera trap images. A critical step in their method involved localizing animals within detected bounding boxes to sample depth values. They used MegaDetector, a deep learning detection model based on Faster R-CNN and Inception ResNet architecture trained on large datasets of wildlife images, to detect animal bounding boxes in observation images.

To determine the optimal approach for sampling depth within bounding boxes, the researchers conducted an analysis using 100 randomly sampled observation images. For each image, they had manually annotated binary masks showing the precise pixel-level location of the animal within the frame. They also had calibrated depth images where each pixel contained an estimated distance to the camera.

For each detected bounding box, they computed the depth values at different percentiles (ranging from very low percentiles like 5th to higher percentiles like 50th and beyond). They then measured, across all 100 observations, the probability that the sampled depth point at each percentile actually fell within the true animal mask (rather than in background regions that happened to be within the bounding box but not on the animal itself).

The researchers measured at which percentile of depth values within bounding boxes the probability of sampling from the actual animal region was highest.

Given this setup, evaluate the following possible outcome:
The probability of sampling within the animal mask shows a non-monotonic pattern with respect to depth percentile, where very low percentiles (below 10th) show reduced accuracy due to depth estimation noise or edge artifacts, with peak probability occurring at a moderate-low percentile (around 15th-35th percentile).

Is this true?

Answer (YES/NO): YES